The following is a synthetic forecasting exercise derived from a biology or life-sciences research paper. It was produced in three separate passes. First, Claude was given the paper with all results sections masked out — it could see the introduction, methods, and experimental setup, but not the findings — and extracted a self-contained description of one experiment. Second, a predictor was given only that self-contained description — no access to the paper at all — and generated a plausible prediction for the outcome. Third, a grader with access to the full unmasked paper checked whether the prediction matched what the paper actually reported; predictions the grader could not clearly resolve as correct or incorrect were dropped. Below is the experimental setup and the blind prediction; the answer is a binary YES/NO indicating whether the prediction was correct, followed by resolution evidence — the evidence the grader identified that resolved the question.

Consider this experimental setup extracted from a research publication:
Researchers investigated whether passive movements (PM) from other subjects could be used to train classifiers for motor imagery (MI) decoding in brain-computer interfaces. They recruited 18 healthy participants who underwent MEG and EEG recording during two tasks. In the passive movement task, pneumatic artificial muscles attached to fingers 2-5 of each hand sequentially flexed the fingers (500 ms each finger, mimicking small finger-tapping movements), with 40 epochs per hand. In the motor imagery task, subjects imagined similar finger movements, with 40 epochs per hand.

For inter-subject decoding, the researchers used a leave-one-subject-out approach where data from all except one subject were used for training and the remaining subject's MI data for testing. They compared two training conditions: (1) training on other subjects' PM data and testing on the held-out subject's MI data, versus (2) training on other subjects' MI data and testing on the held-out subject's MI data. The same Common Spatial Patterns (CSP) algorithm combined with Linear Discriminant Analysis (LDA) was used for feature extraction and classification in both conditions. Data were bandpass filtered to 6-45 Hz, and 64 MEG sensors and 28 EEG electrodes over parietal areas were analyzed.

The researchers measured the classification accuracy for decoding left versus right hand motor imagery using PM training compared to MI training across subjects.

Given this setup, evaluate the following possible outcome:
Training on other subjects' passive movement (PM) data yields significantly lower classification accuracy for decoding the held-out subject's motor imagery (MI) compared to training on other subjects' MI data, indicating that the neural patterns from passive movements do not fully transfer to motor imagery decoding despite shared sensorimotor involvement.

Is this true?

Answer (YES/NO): YES